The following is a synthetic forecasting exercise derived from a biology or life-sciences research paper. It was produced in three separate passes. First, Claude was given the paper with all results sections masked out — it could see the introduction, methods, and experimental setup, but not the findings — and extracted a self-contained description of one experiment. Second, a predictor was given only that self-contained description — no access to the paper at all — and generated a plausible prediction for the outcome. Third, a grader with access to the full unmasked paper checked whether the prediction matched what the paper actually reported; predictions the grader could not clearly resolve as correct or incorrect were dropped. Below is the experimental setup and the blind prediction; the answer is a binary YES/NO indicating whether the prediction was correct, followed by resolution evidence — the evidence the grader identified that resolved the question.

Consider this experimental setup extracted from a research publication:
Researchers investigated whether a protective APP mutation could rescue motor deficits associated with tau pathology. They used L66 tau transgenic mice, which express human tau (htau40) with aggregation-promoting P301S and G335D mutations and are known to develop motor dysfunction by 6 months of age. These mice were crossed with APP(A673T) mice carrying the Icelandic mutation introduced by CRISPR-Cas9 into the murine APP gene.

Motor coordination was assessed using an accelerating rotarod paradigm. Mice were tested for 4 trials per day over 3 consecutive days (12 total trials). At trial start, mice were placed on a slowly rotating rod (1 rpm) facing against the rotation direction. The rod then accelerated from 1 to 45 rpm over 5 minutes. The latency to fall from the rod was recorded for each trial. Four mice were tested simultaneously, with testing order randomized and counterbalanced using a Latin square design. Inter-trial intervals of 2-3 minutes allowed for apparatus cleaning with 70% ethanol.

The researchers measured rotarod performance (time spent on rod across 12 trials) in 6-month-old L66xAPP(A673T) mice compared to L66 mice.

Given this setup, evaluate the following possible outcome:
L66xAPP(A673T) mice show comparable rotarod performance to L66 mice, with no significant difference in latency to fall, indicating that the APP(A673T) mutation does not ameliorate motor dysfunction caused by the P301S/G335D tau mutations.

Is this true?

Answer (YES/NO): YES